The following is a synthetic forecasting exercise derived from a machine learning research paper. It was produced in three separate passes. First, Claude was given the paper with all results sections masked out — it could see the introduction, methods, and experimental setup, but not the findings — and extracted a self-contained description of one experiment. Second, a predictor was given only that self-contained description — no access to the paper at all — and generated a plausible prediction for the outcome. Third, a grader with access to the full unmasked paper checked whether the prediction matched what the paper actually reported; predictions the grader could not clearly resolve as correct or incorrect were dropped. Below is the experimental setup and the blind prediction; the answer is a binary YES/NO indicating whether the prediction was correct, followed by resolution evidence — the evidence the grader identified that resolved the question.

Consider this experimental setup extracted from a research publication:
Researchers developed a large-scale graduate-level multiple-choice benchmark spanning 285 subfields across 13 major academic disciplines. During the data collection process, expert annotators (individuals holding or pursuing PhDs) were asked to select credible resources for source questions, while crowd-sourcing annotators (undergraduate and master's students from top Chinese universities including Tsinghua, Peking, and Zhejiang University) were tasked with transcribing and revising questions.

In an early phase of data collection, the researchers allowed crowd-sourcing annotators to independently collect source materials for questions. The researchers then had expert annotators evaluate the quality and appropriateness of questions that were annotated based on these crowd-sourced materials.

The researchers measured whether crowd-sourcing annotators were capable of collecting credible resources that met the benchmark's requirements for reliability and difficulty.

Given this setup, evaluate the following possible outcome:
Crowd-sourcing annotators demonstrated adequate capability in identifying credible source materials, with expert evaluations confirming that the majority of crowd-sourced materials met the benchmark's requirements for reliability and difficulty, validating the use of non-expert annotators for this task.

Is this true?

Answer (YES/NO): NO